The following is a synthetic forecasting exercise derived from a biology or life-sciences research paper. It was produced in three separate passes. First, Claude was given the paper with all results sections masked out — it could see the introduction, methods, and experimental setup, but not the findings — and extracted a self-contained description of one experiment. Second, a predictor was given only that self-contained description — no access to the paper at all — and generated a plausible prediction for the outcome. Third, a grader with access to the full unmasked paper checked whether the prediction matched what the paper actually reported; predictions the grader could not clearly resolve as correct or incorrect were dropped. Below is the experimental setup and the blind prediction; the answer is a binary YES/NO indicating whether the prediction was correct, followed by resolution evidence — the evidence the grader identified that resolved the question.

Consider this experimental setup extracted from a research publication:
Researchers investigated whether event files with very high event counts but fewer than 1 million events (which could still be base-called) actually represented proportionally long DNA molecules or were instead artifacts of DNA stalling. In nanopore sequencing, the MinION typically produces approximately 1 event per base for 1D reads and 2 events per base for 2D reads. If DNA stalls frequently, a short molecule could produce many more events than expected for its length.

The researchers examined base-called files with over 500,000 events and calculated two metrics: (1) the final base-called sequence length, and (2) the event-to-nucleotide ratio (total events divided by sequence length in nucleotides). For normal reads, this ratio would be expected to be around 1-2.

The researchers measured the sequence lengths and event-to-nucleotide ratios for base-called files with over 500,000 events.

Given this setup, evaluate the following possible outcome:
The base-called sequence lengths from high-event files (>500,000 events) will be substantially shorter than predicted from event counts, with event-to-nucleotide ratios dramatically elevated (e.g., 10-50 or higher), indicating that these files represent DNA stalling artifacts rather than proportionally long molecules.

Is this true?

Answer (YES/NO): YES